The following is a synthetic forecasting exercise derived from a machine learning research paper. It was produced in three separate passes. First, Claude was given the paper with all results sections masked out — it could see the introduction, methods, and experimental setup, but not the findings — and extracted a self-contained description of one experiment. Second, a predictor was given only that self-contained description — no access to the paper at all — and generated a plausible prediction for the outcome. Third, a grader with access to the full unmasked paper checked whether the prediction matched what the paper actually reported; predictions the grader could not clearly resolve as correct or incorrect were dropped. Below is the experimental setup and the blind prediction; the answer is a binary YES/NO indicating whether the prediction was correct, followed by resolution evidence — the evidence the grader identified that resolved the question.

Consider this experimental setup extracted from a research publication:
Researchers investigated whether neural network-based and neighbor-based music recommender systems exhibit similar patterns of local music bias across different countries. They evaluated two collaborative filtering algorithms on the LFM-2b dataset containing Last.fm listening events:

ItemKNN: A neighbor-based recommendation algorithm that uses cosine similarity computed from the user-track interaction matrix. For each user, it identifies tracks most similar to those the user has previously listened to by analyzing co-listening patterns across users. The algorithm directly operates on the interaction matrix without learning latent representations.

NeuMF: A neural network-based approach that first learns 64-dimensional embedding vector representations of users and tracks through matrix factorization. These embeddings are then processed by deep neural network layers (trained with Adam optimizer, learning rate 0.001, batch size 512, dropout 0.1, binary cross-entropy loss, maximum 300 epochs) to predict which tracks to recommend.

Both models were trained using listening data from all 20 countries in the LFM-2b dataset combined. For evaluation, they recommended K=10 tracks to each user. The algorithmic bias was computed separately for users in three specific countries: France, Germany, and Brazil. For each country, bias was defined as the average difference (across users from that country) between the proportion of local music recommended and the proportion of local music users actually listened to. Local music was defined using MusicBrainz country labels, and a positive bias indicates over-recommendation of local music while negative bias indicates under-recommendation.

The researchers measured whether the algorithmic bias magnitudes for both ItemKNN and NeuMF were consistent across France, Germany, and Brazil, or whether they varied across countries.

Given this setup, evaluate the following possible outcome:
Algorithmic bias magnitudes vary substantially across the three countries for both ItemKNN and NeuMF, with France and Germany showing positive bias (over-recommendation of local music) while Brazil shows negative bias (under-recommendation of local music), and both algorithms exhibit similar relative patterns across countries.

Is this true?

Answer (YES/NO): NO